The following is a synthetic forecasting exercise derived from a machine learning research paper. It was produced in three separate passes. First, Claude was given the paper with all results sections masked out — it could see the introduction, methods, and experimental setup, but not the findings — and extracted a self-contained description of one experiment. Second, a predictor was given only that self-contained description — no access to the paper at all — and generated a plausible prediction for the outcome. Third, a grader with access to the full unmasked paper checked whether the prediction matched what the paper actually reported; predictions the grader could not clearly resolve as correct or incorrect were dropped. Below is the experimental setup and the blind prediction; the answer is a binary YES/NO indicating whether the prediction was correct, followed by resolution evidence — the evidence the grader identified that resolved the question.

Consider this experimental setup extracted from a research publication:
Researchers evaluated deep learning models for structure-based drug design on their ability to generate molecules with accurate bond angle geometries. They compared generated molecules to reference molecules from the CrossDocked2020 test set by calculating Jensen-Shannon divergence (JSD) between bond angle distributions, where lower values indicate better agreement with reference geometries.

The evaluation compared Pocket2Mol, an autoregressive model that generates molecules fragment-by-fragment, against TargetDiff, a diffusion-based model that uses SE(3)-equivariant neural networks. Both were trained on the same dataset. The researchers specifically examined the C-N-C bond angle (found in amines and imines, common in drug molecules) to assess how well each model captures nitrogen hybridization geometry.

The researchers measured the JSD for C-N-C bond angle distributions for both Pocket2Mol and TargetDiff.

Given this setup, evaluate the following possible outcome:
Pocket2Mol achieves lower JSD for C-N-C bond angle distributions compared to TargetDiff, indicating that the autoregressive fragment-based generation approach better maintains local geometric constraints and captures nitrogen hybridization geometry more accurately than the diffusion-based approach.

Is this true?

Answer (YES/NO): YES